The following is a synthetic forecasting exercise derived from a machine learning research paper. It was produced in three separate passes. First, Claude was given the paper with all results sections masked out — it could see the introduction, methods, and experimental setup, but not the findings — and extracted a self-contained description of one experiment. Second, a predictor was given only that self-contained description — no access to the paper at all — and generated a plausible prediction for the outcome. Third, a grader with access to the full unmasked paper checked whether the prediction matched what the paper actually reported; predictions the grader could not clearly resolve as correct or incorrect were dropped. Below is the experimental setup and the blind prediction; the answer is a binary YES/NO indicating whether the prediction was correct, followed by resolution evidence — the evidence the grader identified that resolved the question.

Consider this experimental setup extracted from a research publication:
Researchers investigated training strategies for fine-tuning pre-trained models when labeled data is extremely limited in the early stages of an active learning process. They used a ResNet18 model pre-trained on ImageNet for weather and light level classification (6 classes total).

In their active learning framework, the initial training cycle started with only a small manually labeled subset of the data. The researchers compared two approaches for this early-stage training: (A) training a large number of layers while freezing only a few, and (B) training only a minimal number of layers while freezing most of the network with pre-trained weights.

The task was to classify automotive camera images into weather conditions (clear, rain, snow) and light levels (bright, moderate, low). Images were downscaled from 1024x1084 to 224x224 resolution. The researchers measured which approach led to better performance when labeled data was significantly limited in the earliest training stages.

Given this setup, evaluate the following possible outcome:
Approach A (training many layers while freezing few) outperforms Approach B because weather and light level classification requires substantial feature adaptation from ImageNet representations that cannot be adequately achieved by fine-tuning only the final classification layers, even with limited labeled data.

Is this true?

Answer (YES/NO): NO